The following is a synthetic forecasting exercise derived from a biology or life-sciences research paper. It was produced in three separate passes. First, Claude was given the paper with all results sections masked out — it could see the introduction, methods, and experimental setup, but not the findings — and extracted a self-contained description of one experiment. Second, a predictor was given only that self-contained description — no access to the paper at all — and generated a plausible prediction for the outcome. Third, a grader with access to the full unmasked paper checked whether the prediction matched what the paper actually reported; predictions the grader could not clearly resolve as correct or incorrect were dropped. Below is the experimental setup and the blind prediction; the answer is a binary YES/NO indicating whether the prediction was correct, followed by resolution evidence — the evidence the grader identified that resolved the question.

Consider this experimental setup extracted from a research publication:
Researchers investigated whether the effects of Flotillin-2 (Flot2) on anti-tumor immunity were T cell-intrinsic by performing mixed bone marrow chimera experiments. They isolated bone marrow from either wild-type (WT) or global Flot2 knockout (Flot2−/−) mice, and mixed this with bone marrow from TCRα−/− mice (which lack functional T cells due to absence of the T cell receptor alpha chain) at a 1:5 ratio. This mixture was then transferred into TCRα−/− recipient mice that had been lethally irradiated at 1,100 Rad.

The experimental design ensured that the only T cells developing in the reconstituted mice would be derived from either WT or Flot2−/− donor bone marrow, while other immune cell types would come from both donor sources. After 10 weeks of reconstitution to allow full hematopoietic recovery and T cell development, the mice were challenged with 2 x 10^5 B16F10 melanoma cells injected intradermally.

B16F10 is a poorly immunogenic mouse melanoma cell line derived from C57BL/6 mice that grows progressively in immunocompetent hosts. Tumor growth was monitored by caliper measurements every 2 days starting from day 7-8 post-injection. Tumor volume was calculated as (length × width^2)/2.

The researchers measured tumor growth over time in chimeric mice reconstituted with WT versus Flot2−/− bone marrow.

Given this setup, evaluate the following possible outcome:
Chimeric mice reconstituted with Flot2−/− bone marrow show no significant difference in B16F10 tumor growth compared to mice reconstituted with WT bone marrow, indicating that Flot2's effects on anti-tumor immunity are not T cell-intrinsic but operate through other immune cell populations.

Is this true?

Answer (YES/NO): NO